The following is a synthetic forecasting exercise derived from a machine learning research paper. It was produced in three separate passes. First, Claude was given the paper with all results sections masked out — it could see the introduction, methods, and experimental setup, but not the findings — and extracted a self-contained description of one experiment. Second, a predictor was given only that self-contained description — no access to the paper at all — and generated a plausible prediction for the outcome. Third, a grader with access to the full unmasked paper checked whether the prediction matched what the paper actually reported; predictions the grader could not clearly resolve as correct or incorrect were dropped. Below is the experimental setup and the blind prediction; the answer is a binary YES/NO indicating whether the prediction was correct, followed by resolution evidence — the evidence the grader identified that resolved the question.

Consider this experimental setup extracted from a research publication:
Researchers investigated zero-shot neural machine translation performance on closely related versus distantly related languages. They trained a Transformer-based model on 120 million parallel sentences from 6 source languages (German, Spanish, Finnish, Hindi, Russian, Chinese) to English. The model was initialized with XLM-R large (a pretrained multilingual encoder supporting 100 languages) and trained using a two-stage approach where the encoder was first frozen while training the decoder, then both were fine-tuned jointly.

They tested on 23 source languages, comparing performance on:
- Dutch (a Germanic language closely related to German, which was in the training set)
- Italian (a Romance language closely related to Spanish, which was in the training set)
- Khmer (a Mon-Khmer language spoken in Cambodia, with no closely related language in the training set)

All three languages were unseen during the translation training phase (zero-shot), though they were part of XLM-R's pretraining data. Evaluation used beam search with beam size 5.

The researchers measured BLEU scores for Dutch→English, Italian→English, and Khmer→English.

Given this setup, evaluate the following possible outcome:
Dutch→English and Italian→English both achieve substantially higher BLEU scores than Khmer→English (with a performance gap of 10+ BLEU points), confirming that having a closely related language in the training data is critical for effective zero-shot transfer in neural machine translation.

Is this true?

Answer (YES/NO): YES